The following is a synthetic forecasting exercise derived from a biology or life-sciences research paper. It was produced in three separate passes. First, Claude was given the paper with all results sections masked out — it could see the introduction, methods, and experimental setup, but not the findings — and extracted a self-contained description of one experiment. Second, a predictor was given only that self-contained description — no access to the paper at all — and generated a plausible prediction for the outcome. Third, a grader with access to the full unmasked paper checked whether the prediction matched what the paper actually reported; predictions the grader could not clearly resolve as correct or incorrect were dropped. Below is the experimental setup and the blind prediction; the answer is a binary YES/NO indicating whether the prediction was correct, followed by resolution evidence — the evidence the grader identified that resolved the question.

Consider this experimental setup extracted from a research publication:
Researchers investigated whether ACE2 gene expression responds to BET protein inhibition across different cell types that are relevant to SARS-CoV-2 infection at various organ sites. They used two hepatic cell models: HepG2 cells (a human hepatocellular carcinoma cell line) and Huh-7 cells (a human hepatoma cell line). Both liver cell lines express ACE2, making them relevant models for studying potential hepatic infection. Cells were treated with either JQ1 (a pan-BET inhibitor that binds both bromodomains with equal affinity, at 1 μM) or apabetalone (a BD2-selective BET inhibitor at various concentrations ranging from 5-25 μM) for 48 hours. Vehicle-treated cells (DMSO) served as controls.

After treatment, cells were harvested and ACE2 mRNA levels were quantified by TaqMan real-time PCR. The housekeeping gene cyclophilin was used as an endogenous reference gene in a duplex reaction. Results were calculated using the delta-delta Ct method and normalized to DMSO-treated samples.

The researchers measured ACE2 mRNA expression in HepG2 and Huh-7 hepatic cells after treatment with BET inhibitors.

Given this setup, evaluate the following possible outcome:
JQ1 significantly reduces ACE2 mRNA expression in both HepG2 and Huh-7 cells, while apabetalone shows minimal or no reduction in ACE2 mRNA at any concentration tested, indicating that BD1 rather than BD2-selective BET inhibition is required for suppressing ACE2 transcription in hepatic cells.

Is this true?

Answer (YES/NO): NO